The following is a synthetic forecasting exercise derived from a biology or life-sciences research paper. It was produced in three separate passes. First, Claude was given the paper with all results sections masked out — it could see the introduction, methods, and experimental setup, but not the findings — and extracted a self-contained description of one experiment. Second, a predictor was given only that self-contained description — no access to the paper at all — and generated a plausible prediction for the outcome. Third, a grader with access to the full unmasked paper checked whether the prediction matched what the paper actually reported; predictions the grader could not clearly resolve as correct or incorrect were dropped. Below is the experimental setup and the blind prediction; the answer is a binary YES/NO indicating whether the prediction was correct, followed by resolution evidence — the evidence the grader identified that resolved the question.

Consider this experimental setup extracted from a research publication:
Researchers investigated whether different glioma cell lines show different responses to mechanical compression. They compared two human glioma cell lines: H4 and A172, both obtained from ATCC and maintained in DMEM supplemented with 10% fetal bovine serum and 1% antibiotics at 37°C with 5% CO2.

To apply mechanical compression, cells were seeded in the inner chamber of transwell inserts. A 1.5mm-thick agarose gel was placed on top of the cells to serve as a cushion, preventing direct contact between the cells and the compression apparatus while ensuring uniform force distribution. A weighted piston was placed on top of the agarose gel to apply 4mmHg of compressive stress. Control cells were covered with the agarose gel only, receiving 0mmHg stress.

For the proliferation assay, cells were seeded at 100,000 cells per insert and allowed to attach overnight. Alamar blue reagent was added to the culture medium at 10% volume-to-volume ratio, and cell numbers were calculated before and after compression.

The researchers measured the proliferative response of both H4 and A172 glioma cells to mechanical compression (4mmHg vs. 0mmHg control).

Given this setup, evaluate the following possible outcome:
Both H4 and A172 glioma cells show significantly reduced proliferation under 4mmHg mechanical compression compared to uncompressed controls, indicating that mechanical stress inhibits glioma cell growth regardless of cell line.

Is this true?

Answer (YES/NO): NO